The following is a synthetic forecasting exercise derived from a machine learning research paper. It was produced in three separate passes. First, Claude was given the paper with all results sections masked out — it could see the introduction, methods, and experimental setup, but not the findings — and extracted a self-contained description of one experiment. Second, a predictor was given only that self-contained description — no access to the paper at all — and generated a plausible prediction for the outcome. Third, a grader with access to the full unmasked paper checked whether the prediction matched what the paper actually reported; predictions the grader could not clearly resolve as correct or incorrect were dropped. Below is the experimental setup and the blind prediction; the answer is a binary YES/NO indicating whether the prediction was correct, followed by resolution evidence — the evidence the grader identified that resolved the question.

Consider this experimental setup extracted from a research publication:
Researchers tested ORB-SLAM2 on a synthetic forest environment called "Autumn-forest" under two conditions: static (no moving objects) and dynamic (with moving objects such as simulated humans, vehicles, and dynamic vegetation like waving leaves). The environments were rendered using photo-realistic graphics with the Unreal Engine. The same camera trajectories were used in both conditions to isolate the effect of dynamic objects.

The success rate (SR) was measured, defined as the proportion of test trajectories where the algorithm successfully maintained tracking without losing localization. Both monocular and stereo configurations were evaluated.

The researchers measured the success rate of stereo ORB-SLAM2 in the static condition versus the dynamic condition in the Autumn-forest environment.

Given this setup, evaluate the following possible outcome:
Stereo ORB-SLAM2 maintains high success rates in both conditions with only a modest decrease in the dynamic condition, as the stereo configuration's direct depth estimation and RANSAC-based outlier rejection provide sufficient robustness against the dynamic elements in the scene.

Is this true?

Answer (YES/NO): YES